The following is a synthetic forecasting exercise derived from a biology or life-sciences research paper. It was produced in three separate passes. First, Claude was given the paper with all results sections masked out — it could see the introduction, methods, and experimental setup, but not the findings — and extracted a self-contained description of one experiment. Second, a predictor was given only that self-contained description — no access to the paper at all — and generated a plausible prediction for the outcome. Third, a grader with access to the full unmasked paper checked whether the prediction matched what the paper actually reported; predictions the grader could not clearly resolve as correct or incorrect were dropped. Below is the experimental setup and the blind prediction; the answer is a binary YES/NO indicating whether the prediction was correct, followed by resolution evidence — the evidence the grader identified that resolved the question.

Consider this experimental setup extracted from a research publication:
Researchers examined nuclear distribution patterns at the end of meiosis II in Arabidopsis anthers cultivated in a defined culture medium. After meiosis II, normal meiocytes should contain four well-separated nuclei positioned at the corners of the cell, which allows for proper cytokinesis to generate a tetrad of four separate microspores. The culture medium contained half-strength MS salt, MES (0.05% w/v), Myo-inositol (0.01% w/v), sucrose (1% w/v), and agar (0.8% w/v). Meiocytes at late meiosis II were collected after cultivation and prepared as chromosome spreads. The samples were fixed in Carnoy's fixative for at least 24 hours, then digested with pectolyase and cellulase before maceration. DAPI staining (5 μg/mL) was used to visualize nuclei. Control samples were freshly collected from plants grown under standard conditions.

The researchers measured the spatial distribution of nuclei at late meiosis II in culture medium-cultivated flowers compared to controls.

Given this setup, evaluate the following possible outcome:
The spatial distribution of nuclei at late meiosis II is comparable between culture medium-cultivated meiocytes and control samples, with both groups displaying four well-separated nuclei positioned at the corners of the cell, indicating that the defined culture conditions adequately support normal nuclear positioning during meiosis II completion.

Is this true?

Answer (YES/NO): NO